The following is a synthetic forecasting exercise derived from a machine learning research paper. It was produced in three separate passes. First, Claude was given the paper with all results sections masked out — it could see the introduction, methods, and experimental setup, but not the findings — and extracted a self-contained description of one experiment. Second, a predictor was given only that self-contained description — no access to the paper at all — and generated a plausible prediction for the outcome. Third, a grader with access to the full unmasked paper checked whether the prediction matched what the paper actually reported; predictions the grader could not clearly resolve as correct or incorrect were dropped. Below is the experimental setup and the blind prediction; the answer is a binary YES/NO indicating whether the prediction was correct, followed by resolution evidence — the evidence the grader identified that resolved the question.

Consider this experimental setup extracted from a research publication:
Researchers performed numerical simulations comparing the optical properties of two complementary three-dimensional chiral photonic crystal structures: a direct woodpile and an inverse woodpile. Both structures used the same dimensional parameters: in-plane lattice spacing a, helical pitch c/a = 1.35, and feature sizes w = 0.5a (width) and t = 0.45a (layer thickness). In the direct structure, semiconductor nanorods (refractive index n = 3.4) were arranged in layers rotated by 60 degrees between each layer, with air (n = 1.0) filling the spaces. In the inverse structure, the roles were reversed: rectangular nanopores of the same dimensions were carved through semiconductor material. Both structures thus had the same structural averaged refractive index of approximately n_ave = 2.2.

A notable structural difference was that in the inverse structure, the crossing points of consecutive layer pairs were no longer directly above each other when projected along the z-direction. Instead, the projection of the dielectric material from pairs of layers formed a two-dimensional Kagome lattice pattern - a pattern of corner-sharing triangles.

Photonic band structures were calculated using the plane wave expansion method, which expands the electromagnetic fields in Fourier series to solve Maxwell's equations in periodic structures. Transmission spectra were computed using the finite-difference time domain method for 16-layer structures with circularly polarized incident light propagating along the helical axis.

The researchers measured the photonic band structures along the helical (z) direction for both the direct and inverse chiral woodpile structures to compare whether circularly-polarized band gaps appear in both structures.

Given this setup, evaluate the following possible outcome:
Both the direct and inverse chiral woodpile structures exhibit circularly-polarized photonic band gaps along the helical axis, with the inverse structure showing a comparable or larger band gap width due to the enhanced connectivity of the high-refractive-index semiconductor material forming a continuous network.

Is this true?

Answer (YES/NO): YES